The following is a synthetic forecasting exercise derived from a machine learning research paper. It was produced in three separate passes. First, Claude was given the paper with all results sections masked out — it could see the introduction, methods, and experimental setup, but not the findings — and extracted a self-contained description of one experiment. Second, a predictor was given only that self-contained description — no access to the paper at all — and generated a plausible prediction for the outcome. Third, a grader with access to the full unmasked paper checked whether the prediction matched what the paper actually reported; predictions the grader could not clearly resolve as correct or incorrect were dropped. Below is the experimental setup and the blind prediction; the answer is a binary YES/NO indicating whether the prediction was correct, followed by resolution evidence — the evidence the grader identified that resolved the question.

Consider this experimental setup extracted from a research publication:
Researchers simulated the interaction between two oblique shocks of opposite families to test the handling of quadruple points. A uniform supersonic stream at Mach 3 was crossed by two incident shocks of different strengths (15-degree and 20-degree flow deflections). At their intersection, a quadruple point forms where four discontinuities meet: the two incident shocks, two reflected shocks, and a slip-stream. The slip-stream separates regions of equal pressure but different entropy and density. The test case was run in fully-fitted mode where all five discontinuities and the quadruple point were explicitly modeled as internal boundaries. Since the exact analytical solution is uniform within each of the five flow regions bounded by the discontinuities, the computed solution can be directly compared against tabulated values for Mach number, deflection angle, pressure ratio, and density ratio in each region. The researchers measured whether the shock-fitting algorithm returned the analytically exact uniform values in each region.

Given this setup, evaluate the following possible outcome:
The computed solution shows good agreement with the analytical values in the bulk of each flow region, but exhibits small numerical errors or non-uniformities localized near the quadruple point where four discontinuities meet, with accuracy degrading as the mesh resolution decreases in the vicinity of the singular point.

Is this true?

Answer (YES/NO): NO